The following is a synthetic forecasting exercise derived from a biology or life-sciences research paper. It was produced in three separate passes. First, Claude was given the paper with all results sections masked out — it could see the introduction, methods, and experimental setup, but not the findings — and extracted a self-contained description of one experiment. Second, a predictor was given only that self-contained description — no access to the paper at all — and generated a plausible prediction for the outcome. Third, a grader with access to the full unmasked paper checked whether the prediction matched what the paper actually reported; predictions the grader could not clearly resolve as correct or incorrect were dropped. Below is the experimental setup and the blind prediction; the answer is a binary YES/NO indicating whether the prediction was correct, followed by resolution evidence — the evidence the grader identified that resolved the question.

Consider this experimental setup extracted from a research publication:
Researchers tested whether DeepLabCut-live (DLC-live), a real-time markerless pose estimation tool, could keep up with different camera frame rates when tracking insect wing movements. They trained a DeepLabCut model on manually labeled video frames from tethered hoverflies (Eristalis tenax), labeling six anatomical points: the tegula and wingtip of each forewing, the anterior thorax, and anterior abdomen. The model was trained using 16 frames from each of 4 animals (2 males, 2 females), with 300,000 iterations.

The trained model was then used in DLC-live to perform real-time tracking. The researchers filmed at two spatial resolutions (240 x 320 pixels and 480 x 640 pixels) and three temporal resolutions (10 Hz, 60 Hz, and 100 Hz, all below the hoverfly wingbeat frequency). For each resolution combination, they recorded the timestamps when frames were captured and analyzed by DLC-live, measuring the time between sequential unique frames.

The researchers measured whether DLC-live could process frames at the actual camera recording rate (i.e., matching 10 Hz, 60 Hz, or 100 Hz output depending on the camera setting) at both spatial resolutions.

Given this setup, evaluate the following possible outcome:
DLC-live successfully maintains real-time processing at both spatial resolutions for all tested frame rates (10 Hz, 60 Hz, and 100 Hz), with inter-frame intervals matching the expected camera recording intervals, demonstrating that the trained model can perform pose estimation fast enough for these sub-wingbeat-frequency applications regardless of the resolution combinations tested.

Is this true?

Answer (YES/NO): NO